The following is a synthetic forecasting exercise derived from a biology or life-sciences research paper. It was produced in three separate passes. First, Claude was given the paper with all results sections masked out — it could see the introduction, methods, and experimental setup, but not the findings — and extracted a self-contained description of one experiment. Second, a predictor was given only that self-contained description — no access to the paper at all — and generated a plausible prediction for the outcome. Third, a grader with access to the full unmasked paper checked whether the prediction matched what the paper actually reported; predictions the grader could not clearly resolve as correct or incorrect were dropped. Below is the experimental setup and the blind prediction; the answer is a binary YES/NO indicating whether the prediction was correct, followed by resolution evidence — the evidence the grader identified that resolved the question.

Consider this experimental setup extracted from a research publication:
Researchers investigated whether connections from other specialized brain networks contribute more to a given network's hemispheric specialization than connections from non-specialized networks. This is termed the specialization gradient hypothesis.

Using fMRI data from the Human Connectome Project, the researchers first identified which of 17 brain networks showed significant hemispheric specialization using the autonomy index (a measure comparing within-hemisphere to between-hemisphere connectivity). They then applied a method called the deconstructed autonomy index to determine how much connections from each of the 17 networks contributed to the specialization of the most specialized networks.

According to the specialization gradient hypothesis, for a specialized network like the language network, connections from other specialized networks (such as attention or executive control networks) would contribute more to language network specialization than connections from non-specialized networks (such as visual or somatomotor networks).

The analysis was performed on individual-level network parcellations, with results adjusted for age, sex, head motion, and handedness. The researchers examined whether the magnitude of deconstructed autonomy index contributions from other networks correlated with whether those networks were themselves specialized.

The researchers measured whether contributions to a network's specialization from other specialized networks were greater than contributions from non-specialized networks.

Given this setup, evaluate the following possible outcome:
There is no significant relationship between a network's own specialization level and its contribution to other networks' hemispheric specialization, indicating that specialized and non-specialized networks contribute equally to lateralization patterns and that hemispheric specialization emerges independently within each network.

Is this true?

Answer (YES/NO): NO